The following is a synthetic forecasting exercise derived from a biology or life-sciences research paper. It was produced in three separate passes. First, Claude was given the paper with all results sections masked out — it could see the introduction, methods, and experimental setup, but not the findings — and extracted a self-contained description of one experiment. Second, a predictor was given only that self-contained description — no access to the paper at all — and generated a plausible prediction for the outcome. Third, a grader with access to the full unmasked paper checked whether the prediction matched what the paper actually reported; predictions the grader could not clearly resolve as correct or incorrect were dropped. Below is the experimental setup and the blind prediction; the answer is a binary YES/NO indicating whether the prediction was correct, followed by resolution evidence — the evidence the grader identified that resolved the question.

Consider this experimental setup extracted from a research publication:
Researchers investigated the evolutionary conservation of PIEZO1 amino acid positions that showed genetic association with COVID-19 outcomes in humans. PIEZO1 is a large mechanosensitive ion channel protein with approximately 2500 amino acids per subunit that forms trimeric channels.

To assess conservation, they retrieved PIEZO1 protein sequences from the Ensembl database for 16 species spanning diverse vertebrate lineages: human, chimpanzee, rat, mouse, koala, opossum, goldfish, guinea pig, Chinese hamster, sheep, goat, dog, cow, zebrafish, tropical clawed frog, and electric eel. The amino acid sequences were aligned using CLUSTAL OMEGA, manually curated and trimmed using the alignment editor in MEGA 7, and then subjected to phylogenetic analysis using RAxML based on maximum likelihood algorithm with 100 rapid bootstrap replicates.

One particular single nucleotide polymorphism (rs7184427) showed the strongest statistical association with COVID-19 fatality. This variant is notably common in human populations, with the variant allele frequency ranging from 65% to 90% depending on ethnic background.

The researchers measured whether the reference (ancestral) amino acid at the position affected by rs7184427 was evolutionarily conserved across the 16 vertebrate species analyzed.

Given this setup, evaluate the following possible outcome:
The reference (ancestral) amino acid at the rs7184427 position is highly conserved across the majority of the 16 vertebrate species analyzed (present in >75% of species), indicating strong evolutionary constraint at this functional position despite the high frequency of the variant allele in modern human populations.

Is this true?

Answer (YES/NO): YES